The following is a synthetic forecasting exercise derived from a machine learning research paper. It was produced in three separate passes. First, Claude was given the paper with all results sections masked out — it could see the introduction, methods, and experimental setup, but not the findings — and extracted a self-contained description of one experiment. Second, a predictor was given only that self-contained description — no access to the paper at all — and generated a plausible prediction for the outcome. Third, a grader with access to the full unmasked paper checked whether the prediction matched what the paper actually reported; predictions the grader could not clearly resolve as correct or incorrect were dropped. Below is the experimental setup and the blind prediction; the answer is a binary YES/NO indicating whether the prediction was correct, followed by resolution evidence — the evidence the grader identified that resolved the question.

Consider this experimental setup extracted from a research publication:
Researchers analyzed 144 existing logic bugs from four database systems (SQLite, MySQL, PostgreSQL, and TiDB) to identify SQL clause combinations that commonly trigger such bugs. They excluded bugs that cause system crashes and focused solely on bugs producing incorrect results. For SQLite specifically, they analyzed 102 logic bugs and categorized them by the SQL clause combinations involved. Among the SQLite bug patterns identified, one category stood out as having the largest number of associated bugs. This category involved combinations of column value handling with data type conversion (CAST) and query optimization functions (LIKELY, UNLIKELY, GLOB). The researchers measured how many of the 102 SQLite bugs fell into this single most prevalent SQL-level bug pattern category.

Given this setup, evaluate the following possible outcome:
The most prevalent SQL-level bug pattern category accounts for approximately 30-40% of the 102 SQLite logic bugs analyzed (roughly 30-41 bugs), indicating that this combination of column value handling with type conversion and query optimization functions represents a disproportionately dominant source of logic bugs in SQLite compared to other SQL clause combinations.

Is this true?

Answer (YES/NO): NO